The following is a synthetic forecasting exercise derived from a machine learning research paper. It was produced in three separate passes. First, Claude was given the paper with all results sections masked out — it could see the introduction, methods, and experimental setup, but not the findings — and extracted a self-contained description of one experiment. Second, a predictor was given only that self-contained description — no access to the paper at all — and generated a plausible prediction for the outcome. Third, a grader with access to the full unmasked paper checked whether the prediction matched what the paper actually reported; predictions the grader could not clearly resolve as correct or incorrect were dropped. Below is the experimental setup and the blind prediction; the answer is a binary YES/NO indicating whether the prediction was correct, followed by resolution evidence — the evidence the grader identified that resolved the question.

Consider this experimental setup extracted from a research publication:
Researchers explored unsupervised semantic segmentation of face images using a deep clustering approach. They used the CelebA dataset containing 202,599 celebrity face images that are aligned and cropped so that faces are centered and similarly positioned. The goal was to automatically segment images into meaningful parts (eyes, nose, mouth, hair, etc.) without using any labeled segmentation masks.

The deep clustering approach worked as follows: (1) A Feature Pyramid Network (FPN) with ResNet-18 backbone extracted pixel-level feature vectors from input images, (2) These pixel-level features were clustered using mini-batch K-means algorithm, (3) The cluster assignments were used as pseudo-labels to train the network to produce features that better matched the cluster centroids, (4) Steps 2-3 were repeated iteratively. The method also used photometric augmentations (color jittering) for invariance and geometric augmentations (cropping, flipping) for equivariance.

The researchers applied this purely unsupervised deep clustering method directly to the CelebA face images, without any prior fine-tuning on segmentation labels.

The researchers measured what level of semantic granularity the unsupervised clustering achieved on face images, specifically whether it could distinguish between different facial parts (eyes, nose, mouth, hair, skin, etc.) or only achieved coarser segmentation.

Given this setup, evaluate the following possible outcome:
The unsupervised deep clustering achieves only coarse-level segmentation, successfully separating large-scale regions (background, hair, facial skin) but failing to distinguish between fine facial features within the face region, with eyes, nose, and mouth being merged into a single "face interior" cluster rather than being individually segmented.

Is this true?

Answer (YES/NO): NO